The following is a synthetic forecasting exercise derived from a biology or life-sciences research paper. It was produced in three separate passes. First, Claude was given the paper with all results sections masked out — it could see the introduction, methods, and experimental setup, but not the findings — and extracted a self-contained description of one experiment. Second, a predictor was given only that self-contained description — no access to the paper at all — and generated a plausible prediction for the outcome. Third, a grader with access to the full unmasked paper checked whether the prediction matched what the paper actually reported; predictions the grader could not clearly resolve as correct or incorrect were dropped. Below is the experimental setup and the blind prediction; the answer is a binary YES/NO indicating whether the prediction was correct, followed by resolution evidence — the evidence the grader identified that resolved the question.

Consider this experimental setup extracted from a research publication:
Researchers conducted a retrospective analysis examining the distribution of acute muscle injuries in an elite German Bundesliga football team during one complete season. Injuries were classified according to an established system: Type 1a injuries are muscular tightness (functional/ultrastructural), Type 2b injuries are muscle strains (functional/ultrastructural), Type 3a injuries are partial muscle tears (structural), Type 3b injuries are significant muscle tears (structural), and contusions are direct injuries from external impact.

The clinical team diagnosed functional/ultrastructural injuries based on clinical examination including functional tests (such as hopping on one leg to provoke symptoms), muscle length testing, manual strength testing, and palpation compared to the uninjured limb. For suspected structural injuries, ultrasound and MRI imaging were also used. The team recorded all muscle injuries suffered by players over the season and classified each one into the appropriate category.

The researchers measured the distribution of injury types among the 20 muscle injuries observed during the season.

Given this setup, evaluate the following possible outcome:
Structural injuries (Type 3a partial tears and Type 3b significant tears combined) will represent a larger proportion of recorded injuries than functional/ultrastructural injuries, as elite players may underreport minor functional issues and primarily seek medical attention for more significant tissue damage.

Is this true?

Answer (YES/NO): NO